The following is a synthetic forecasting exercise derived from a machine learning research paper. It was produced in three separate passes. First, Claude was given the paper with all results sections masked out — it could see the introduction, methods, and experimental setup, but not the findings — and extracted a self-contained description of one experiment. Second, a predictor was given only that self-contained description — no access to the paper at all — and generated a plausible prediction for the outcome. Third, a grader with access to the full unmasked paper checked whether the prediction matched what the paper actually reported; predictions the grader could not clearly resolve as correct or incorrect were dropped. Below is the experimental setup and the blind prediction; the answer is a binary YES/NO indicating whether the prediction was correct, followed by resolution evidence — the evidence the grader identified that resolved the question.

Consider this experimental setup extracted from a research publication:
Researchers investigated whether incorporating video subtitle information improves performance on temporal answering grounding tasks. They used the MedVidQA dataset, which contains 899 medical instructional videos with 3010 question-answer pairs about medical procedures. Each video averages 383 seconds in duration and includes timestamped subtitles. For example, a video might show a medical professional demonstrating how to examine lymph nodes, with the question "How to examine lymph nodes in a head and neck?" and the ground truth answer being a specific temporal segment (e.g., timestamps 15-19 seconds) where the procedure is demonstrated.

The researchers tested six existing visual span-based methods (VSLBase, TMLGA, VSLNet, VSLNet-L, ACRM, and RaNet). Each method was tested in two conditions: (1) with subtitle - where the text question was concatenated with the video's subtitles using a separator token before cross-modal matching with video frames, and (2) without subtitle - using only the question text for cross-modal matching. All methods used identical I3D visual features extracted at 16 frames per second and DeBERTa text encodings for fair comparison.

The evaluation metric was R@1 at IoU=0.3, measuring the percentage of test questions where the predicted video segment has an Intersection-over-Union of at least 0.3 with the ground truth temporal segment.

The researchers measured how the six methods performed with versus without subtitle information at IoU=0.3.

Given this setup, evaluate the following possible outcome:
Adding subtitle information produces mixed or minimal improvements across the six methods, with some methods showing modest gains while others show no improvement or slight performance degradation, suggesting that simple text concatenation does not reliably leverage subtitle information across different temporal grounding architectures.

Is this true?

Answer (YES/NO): NO